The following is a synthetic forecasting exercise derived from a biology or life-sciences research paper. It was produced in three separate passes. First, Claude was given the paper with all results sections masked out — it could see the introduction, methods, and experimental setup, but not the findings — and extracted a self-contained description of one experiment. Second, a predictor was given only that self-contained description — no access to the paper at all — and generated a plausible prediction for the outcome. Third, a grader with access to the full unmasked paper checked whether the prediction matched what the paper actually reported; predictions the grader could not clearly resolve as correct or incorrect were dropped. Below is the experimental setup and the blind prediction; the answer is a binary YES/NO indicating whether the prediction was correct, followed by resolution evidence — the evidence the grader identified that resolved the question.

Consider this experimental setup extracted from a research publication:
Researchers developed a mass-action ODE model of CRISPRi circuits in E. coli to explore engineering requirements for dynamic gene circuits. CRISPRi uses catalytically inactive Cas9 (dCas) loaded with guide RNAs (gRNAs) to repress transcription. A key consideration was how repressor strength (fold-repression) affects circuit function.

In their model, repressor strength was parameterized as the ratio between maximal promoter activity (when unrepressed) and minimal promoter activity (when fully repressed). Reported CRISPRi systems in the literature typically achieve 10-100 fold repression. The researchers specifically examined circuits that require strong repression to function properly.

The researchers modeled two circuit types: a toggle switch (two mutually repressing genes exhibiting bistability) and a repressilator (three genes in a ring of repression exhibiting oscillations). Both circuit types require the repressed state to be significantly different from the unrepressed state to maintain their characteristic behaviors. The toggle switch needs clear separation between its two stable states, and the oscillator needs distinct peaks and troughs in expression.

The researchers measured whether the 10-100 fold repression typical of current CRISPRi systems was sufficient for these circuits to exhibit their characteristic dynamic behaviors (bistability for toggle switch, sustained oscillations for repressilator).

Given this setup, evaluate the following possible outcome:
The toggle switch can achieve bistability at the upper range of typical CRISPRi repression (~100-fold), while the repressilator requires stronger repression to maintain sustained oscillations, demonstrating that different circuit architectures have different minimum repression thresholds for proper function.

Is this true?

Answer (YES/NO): NO